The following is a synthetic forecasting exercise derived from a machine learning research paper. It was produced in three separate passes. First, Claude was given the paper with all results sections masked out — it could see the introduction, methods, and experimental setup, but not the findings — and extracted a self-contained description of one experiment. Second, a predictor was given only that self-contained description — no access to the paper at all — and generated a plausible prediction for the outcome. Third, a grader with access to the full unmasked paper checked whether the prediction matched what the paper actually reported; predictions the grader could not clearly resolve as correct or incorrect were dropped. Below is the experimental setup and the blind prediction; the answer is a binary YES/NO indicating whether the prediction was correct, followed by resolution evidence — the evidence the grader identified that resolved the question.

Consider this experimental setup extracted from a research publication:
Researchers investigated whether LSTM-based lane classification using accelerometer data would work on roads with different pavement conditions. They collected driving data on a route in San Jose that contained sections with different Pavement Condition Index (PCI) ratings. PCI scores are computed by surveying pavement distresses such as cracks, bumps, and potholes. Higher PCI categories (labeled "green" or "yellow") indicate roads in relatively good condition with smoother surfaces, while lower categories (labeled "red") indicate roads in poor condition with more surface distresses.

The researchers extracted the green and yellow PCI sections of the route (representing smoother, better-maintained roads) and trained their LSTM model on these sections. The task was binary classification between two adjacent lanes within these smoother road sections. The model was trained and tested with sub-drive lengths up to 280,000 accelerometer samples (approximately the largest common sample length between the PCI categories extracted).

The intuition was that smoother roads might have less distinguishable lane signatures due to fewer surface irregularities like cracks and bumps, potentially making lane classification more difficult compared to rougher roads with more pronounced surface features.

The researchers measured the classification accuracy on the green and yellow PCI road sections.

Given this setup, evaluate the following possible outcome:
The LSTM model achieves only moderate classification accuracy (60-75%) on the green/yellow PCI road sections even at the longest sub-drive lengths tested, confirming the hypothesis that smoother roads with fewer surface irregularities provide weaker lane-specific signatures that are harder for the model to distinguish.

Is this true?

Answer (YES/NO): NO